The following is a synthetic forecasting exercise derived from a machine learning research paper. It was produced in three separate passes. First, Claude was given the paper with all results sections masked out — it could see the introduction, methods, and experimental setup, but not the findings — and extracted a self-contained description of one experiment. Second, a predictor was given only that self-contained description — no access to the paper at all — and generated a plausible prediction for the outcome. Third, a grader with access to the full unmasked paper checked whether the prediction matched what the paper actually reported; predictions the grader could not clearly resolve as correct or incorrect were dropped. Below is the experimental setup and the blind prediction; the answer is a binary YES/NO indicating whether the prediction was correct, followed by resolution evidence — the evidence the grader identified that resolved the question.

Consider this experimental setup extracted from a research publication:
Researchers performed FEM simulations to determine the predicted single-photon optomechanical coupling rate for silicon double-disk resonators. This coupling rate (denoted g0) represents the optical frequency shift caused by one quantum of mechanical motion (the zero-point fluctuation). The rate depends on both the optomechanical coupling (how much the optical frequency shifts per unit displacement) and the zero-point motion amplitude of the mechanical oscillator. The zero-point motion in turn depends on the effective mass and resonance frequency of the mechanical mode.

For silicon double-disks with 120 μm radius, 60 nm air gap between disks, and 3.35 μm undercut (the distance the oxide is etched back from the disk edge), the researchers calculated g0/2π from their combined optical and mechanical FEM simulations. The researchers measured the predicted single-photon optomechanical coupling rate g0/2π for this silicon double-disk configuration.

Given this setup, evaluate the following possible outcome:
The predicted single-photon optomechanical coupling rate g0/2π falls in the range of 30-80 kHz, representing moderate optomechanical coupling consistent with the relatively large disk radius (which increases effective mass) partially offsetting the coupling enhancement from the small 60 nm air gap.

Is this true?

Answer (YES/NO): NO